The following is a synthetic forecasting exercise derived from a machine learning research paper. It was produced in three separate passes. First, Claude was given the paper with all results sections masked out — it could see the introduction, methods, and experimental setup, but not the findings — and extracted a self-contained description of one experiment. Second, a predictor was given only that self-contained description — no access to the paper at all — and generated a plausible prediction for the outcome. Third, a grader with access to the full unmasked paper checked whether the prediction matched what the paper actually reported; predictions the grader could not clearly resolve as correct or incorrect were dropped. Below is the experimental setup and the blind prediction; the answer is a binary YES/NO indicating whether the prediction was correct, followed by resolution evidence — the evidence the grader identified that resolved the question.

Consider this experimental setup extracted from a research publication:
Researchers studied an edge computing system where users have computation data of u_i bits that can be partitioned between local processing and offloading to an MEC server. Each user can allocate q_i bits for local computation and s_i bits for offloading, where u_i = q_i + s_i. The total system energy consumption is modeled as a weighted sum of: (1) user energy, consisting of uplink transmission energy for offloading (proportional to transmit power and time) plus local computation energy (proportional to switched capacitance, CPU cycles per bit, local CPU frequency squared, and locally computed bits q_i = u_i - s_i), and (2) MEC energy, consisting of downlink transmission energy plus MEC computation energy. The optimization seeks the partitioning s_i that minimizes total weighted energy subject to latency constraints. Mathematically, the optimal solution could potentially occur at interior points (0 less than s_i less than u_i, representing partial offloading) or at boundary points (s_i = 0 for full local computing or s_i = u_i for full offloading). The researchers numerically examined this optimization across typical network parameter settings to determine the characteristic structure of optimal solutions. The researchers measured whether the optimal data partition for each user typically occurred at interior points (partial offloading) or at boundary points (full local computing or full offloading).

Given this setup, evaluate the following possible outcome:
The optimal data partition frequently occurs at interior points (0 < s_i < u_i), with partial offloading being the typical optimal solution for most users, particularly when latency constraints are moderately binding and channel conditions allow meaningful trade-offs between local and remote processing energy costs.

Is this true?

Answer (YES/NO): YES